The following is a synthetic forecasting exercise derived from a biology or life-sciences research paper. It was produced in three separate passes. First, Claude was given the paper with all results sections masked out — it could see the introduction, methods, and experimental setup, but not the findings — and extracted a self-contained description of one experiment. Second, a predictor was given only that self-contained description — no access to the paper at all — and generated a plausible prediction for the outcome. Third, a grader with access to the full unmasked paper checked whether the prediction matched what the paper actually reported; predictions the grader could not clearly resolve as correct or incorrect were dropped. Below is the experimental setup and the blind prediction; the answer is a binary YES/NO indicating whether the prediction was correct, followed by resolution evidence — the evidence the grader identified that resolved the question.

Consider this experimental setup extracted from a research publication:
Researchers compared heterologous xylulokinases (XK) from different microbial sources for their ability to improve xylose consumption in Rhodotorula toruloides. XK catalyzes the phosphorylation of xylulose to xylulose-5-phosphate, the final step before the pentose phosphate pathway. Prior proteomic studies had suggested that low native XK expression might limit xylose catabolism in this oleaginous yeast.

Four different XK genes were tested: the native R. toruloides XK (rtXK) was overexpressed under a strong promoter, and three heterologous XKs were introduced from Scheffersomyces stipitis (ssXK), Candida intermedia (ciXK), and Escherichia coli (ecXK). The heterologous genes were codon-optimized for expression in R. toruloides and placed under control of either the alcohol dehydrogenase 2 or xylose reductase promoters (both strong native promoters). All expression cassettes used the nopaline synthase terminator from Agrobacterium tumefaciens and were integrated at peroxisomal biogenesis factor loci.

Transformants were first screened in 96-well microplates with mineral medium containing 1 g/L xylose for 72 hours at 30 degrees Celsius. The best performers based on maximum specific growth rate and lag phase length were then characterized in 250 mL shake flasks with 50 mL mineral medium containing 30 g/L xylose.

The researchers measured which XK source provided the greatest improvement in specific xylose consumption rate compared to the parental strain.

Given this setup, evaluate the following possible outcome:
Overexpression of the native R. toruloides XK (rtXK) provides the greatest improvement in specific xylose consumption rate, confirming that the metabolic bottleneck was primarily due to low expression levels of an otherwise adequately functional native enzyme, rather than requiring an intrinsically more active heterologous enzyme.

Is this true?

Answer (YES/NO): NO